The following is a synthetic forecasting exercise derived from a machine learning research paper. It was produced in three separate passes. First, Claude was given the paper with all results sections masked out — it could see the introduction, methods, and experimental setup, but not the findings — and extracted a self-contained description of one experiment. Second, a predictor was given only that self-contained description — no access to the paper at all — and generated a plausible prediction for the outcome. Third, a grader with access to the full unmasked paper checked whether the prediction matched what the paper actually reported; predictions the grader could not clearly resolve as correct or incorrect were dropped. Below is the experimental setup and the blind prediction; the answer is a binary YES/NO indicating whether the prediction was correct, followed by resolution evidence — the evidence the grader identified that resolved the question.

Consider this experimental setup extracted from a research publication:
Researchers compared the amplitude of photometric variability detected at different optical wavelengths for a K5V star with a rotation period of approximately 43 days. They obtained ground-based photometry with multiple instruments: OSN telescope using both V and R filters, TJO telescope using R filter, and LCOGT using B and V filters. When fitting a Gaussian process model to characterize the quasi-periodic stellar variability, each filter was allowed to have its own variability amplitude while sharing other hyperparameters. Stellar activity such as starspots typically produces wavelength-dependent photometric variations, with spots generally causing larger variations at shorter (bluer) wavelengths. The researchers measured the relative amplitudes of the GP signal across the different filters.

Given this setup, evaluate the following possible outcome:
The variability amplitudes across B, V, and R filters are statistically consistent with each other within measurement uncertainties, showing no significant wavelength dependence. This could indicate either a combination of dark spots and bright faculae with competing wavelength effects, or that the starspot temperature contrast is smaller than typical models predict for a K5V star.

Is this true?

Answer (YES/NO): NO